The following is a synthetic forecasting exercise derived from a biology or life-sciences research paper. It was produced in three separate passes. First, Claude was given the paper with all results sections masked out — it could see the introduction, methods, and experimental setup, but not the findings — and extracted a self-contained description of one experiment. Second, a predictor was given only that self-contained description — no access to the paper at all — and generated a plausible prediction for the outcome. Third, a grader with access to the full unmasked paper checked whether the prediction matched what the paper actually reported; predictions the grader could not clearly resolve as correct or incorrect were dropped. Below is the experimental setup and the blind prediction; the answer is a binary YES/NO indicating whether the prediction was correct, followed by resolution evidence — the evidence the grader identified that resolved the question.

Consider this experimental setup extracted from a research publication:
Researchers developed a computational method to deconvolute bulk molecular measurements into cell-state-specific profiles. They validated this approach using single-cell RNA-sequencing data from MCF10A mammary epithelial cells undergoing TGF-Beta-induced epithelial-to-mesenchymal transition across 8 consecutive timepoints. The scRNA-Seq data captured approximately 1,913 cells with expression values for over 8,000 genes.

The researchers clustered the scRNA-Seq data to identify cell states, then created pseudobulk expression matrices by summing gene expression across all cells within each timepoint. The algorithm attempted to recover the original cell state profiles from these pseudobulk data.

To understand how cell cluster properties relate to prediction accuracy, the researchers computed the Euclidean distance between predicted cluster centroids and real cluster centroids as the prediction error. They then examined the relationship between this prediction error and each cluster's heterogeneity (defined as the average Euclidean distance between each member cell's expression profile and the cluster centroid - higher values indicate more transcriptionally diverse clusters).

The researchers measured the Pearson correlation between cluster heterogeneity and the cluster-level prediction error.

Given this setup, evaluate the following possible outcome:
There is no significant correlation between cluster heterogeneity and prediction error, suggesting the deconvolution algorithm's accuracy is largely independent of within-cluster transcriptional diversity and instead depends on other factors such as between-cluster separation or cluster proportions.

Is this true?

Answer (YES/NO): NO